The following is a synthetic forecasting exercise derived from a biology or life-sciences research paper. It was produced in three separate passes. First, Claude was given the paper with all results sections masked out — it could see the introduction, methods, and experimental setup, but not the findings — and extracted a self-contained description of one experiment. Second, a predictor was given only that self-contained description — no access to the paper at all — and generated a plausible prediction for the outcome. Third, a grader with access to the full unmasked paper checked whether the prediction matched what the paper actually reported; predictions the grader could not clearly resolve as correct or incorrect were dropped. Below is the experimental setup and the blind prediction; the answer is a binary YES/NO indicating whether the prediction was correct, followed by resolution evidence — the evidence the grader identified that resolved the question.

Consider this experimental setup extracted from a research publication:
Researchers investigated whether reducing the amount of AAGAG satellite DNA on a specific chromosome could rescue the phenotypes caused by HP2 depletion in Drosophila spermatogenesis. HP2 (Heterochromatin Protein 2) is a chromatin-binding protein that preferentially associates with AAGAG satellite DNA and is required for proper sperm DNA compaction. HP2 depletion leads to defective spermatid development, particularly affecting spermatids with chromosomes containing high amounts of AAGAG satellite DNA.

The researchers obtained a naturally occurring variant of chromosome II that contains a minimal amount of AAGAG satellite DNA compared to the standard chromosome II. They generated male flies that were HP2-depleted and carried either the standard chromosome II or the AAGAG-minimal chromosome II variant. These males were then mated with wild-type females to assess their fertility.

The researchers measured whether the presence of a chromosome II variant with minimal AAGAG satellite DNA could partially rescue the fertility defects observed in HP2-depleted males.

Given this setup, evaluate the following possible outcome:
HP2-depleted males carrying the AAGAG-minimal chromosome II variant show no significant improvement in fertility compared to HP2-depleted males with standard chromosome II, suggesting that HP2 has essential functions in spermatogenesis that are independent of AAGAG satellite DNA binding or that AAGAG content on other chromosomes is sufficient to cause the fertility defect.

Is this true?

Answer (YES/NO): NO